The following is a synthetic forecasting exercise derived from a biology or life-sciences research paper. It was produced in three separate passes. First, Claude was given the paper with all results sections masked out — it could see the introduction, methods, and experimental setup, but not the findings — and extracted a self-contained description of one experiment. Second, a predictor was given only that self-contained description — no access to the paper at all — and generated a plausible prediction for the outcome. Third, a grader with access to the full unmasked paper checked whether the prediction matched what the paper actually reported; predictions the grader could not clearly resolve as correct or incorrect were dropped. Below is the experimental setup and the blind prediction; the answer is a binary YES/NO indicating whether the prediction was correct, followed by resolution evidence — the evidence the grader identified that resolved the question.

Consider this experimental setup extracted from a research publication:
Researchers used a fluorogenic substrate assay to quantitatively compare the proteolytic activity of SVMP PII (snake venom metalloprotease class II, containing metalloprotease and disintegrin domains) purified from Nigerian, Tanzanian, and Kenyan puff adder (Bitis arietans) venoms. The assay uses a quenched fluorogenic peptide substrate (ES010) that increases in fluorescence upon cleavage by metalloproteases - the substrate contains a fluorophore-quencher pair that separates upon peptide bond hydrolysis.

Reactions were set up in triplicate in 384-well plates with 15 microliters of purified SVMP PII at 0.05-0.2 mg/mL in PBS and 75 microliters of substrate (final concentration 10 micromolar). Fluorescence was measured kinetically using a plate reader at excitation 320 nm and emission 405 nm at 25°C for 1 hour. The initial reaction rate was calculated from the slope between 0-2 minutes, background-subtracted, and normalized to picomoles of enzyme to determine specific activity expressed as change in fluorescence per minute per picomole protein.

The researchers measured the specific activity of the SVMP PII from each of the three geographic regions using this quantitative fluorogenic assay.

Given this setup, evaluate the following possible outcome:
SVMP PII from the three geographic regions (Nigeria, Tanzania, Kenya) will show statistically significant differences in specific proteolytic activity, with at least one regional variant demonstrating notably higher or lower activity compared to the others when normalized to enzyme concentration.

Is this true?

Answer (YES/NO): NO